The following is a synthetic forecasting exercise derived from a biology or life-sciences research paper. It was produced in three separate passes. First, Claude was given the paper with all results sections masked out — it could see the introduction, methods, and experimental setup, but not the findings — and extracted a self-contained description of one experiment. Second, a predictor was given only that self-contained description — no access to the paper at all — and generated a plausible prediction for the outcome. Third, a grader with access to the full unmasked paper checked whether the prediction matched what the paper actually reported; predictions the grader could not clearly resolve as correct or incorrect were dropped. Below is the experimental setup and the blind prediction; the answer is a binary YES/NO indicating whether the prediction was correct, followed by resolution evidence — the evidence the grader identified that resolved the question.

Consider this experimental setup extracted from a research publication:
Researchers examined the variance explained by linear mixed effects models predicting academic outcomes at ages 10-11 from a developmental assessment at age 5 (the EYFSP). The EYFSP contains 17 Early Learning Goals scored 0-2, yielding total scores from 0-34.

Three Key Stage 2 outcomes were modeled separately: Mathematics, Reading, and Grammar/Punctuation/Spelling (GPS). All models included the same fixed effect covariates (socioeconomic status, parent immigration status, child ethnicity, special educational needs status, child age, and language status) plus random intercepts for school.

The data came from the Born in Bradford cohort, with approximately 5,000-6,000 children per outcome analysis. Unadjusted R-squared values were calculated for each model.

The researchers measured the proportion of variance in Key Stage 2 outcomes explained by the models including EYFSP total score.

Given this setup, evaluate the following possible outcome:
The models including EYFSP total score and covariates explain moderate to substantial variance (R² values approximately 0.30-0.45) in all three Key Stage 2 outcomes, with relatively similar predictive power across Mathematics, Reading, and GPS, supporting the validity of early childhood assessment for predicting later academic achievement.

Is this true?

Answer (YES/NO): YES